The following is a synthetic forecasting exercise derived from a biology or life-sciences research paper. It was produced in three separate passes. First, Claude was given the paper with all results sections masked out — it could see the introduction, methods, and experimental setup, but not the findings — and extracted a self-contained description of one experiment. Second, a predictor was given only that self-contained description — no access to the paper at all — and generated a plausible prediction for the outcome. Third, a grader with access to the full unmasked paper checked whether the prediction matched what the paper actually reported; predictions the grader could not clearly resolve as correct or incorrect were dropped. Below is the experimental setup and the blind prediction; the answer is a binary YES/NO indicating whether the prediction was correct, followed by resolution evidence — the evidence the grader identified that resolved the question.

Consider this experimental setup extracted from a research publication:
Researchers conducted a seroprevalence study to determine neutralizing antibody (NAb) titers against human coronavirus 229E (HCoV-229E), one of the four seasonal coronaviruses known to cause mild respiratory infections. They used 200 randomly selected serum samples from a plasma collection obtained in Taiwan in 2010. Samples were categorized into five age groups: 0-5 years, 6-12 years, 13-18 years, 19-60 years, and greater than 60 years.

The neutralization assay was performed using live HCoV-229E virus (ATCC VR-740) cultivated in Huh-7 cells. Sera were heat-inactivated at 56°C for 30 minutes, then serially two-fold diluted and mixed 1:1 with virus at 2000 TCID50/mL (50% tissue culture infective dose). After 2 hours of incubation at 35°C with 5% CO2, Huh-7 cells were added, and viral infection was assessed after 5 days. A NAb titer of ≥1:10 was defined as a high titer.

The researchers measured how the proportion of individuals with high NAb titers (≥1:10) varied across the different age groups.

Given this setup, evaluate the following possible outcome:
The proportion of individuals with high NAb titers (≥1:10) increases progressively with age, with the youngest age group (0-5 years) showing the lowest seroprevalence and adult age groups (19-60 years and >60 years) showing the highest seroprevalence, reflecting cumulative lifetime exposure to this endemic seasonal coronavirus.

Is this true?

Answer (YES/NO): NO